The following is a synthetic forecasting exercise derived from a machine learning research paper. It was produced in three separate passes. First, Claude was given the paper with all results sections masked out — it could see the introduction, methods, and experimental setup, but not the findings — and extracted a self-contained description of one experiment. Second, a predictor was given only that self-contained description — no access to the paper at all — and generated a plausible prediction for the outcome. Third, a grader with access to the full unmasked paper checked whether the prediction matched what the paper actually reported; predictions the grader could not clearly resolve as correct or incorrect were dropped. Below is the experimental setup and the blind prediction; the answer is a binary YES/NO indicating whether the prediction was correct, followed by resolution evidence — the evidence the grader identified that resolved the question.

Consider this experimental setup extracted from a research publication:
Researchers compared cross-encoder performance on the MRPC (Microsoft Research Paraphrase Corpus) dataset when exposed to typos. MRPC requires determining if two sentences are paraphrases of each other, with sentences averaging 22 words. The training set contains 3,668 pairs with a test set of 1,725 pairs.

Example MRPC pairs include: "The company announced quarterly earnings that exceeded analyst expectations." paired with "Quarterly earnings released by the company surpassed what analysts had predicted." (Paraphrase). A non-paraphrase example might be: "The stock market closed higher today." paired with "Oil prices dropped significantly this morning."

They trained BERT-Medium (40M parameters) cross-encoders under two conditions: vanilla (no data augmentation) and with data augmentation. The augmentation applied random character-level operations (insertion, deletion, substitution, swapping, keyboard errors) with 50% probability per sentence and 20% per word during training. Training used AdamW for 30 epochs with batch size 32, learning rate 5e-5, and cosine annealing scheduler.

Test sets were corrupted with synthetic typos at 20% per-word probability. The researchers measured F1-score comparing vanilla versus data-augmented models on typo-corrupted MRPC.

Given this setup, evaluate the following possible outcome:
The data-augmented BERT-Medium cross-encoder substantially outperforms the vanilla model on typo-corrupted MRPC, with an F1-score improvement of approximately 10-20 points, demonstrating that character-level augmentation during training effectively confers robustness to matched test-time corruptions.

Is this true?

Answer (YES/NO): NO